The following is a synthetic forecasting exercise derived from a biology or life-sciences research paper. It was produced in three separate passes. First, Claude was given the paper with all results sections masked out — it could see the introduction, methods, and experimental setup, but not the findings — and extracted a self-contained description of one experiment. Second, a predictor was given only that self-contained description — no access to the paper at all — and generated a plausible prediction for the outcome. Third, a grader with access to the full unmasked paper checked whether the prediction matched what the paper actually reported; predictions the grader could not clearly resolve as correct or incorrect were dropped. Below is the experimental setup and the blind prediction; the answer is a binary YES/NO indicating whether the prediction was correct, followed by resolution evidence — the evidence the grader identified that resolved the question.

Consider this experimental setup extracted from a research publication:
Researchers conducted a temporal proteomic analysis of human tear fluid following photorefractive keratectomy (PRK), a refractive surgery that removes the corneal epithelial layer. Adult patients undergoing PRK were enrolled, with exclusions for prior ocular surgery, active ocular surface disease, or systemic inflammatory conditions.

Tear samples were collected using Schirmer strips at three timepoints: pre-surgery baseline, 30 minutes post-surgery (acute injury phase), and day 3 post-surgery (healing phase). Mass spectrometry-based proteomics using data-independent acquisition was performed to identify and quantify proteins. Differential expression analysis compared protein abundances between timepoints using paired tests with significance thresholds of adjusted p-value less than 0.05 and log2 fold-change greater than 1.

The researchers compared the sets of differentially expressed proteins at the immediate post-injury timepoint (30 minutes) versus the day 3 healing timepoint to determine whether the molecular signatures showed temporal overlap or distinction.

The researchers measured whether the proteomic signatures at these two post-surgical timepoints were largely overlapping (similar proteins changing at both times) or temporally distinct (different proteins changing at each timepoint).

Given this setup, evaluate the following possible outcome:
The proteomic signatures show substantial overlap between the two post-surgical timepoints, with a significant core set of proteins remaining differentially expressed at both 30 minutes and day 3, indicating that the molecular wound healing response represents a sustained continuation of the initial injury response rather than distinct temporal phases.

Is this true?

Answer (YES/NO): NO